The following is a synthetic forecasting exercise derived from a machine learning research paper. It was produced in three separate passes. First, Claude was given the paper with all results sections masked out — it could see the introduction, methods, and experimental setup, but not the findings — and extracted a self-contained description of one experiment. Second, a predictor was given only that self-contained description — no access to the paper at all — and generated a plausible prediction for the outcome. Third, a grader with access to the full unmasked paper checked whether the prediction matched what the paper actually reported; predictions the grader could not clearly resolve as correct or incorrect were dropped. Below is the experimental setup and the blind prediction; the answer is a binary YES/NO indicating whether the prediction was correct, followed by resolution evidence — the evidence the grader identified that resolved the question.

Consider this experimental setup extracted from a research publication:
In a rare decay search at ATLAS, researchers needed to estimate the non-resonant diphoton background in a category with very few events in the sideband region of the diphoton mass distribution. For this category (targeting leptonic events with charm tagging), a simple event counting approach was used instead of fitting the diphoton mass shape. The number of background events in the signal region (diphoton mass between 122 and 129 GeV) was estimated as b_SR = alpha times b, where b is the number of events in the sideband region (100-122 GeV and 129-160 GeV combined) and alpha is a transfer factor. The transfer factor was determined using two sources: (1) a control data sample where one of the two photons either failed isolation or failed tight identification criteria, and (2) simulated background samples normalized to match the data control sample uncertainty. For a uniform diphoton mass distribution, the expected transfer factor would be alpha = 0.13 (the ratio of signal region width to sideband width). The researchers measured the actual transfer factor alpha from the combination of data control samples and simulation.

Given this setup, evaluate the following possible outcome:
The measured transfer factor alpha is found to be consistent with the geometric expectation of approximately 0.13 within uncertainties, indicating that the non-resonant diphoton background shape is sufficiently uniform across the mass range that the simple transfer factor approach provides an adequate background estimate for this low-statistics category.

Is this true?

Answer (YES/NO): NO